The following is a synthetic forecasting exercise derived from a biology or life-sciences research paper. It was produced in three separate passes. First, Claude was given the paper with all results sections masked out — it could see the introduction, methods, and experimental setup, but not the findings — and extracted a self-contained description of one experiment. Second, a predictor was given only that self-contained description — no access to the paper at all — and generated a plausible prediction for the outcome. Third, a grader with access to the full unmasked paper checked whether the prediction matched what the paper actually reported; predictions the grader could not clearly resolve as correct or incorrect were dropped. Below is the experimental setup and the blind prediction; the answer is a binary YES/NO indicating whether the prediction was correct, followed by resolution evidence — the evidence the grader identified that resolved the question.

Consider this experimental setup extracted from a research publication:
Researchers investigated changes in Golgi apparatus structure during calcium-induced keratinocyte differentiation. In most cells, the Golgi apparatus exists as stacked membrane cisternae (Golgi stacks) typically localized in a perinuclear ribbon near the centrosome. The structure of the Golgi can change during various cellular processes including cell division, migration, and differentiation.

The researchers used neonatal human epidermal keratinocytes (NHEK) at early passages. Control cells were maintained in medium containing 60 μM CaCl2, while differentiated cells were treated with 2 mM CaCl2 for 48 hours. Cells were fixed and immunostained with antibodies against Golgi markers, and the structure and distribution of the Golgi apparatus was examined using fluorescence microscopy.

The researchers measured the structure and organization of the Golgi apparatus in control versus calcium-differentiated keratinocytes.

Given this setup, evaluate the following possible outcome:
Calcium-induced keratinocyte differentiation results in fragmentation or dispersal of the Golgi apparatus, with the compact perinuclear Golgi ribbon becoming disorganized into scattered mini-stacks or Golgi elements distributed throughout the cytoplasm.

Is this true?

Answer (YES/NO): YES